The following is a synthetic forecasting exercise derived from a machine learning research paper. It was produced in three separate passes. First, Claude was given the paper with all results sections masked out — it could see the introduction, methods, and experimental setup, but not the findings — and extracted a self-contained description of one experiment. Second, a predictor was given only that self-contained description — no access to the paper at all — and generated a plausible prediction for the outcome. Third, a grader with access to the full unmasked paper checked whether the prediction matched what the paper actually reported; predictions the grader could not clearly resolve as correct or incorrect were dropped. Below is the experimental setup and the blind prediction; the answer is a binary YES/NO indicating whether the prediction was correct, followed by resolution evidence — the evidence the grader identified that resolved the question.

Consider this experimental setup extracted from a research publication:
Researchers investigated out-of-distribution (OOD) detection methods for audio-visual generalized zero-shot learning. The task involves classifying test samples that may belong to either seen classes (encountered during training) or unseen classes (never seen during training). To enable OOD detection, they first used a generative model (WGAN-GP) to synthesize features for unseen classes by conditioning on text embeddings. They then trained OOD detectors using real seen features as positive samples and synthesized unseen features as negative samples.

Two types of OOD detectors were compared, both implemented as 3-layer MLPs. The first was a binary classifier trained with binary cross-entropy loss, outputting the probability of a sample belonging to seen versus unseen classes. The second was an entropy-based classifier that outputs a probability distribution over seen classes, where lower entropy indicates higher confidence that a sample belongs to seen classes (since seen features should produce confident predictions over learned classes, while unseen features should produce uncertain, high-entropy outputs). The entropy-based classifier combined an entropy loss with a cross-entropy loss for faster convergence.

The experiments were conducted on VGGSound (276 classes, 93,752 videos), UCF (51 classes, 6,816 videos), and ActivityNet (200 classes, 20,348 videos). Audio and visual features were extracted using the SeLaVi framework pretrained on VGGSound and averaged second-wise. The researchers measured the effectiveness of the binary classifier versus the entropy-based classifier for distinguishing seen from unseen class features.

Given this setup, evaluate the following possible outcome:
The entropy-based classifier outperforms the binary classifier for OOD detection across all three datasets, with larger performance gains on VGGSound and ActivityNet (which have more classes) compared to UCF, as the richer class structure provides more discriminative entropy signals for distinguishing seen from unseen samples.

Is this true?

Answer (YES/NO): NO